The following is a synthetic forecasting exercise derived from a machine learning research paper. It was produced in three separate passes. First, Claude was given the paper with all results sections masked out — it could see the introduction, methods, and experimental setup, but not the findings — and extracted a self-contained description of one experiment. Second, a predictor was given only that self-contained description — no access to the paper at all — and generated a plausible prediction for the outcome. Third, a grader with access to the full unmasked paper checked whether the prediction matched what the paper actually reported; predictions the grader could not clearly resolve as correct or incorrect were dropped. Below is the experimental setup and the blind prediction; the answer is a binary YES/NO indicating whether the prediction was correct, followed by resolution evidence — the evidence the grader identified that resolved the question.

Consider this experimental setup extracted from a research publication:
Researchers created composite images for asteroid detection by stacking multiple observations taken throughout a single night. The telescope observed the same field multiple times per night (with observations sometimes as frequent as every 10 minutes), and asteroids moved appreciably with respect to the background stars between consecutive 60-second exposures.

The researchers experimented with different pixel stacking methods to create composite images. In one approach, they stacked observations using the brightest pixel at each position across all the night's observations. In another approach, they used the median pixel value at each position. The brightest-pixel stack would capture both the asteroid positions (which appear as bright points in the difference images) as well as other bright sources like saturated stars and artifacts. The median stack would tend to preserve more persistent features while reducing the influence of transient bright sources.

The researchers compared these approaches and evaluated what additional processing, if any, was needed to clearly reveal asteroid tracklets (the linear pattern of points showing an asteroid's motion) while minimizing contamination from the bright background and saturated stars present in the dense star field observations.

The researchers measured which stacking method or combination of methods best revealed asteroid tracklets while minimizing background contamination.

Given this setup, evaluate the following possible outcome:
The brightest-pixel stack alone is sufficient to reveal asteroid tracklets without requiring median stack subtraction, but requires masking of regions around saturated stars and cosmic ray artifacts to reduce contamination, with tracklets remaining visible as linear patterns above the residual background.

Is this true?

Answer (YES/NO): NO